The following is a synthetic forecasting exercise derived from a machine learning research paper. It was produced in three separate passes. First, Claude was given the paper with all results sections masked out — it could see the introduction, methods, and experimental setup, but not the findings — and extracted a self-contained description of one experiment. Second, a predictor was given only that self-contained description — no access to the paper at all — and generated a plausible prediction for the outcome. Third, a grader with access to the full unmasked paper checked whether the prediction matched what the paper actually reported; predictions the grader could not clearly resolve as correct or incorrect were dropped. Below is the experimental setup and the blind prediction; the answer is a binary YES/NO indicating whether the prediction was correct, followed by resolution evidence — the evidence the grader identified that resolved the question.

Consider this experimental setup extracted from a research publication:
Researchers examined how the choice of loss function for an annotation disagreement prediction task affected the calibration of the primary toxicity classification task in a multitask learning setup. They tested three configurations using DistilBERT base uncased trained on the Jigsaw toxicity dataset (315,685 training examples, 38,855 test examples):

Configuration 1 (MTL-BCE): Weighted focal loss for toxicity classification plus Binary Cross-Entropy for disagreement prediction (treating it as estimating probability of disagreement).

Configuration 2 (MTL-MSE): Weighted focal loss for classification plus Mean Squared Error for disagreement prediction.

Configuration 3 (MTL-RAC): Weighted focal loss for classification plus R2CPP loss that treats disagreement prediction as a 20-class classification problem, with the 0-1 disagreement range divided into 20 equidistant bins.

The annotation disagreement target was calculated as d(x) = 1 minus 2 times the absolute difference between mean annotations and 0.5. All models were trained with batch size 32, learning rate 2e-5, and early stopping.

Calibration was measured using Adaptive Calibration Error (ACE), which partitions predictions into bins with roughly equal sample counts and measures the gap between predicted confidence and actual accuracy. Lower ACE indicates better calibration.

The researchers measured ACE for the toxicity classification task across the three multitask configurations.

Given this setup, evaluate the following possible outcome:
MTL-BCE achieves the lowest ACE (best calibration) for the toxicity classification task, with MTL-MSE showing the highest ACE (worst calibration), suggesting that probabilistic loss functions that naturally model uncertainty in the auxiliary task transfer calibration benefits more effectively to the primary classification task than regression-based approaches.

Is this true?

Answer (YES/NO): NO